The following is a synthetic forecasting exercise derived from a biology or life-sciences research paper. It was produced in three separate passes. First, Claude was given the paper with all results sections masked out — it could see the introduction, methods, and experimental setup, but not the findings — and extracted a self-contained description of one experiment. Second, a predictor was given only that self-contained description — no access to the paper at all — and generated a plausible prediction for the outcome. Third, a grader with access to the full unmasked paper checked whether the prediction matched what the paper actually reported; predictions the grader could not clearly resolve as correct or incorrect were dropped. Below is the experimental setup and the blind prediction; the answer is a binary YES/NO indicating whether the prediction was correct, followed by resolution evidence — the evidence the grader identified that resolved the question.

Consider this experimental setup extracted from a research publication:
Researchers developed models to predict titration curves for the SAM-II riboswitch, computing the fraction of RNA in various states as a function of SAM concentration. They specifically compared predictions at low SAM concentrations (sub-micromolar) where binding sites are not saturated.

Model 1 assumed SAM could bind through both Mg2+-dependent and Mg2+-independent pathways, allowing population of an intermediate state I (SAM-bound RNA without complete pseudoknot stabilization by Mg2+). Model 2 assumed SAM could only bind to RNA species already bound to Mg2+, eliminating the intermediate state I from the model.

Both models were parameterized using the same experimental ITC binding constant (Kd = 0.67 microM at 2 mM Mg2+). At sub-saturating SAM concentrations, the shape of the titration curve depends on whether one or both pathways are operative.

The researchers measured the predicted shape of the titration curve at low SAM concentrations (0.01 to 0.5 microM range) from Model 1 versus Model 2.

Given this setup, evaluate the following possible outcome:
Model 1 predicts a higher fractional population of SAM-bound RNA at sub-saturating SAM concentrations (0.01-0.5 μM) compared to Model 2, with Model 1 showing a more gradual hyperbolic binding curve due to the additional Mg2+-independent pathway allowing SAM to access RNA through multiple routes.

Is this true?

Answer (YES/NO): NO